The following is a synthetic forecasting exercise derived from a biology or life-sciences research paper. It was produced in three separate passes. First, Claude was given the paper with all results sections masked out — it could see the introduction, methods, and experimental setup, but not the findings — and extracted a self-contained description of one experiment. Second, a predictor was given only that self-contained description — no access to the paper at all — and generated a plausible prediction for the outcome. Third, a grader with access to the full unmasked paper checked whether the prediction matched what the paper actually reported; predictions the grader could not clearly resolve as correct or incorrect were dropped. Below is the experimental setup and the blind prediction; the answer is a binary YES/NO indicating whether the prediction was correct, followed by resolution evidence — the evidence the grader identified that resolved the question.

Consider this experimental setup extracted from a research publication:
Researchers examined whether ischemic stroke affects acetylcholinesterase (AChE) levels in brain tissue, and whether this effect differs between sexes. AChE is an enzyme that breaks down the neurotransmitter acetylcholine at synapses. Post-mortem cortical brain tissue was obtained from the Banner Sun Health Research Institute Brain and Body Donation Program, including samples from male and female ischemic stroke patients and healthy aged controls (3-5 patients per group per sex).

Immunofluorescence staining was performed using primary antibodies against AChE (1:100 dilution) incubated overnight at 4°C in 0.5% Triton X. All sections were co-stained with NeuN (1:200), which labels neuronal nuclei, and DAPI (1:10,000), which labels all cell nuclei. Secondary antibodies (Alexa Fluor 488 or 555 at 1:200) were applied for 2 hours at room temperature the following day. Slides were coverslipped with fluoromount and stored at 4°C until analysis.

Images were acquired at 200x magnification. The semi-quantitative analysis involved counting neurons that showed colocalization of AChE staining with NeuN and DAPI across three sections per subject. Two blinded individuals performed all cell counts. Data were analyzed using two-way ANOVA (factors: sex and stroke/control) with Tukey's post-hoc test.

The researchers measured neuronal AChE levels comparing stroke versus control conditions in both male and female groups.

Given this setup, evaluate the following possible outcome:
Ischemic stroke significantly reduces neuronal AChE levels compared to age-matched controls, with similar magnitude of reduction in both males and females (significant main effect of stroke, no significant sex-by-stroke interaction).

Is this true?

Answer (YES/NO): NO